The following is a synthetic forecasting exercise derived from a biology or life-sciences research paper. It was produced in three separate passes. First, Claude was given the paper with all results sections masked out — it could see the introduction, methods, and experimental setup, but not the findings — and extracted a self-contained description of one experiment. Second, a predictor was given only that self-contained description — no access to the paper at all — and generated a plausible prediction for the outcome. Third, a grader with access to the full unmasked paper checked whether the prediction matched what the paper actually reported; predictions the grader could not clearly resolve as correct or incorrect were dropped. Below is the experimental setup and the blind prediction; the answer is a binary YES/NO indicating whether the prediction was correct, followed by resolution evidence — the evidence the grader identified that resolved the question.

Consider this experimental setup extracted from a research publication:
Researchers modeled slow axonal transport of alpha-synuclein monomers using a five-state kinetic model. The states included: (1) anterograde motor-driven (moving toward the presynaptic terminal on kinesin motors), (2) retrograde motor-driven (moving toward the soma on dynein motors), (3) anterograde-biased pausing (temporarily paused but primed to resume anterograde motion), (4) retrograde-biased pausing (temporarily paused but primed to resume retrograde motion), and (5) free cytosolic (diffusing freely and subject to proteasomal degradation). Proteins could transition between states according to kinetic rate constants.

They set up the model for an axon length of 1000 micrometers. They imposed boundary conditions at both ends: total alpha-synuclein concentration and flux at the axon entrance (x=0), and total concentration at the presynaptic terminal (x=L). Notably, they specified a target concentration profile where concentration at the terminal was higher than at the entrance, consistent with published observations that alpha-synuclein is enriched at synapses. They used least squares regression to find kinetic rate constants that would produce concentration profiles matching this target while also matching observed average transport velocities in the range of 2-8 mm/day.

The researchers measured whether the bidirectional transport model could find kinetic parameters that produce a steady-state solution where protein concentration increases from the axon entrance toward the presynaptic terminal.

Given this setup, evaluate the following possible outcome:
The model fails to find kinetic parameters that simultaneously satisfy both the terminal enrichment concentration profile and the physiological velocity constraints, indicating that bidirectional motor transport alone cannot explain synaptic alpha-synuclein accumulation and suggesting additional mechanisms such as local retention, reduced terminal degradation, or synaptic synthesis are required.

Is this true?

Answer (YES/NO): NO